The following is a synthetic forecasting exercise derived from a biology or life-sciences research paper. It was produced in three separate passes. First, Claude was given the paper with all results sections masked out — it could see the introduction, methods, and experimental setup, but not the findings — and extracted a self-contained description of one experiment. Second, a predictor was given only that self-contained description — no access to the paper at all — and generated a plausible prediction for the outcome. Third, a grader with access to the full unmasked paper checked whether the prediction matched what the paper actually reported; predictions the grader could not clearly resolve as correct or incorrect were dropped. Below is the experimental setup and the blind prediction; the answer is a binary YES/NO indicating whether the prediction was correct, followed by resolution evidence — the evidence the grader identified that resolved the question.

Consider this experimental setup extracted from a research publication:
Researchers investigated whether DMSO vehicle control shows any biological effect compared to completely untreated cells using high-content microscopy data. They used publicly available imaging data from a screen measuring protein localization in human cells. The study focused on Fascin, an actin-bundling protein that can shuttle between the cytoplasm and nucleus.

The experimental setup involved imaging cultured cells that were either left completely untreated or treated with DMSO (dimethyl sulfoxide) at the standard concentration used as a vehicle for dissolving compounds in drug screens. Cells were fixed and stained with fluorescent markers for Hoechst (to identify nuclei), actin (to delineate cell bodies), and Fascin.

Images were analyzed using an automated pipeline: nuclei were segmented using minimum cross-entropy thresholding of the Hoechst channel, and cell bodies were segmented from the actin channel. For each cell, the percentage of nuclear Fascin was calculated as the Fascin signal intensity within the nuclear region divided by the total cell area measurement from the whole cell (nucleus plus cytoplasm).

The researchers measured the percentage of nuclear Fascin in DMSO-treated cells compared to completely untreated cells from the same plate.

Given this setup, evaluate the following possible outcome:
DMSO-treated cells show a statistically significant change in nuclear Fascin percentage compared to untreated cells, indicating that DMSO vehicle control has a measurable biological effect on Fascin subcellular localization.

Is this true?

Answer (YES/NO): NO